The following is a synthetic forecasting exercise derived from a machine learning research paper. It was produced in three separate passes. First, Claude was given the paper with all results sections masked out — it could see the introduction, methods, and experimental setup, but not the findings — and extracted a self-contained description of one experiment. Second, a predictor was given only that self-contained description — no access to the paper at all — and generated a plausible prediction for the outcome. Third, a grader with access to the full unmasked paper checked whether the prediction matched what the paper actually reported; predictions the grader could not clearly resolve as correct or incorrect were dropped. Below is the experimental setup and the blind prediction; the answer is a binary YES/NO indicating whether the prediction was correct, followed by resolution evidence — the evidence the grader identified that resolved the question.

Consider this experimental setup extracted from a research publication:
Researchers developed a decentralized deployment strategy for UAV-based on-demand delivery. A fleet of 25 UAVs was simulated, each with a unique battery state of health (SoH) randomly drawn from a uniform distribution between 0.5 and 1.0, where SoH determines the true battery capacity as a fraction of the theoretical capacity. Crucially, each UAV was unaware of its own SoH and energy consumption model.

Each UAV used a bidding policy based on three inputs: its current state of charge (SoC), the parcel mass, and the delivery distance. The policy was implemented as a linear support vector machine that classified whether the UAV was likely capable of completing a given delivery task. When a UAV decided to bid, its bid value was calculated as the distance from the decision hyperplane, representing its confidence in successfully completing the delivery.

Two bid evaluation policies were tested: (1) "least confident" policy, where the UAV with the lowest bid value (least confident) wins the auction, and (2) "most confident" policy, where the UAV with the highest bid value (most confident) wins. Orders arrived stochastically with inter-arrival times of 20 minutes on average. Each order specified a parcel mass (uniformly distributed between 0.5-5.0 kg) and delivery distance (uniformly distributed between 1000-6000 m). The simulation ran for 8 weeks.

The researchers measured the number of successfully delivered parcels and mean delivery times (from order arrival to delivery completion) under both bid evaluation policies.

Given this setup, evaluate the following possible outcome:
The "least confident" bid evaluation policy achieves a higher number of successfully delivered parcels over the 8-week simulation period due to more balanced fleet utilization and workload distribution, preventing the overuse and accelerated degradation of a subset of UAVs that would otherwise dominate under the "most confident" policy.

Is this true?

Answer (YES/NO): NO